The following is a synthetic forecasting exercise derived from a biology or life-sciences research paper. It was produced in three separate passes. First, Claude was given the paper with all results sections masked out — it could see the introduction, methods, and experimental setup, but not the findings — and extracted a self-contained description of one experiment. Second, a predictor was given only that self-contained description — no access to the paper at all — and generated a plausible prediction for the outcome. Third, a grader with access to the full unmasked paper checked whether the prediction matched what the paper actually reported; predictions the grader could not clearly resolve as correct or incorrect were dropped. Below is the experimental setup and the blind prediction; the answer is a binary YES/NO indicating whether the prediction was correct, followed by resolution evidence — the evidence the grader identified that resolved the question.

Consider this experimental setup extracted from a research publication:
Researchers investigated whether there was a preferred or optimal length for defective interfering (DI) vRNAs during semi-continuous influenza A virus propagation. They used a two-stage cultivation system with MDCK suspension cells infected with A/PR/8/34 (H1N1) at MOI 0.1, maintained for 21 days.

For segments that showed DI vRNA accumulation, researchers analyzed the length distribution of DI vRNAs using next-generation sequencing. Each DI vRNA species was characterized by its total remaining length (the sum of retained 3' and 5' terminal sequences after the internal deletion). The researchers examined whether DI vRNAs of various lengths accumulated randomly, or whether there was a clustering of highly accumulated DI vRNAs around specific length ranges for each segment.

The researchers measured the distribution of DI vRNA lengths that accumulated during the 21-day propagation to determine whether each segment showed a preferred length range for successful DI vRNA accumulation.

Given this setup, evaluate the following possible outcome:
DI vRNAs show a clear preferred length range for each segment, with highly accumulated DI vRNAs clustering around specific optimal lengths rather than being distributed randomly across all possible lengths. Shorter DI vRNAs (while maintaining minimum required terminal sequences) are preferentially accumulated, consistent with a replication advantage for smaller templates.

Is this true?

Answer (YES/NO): YES